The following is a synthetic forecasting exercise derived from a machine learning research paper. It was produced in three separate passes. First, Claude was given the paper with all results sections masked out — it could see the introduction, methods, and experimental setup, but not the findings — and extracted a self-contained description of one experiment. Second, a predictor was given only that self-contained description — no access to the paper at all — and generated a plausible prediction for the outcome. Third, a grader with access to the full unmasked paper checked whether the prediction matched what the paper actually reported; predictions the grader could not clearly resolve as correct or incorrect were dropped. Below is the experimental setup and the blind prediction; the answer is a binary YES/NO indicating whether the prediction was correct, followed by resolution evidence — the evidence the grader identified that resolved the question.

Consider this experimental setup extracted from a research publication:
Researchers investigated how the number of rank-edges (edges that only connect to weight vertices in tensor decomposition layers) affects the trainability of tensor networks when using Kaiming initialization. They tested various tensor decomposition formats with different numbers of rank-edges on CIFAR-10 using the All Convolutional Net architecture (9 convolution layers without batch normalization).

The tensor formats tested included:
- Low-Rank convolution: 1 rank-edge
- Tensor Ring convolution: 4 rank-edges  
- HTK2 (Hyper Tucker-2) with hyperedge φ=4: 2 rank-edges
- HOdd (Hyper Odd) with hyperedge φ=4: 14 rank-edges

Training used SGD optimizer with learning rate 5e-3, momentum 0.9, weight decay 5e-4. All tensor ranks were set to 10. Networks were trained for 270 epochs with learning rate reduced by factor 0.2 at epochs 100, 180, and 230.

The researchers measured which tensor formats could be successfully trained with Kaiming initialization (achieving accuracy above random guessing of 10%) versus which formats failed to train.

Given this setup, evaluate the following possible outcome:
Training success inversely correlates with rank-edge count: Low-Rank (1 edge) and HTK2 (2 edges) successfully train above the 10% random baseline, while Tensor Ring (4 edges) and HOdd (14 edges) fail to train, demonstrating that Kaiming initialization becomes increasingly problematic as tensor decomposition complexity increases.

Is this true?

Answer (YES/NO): NO